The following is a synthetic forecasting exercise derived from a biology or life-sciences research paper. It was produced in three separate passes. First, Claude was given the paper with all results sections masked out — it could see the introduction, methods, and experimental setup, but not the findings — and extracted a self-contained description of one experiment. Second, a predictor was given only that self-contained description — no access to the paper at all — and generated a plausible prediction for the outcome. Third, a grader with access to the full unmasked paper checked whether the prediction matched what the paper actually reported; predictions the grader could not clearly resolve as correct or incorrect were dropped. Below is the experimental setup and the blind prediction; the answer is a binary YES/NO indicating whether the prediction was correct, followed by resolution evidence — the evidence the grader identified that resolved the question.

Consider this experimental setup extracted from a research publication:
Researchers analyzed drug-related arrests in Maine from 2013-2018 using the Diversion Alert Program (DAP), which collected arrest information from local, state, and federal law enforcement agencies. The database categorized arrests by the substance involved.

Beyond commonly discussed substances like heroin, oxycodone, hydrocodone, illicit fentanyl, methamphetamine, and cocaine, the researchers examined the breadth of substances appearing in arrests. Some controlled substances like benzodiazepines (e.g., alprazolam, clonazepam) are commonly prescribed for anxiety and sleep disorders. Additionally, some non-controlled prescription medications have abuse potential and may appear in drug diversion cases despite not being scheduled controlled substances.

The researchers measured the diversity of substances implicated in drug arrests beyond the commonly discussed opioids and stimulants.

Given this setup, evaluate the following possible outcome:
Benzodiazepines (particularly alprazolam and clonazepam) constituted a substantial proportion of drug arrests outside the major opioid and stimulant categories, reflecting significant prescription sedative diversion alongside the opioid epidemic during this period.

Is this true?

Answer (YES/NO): YES